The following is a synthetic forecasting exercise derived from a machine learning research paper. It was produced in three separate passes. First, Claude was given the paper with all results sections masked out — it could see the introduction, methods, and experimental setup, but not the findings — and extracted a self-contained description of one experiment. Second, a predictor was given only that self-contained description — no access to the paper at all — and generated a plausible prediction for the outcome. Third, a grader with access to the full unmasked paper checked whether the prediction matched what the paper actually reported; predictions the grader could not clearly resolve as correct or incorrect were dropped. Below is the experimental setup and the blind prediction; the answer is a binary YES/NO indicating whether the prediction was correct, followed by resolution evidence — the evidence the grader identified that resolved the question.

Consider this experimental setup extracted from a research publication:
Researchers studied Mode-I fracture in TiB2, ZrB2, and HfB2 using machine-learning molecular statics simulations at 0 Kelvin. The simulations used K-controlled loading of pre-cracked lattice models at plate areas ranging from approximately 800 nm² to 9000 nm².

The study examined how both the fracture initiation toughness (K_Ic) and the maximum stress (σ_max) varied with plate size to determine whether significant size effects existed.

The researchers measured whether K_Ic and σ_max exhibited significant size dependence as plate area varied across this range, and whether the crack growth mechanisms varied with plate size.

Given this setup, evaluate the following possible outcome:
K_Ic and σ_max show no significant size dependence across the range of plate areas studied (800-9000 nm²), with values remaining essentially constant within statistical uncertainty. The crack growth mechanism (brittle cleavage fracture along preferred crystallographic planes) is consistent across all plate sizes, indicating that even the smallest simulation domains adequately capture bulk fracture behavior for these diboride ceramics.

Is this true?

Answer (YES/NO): NO